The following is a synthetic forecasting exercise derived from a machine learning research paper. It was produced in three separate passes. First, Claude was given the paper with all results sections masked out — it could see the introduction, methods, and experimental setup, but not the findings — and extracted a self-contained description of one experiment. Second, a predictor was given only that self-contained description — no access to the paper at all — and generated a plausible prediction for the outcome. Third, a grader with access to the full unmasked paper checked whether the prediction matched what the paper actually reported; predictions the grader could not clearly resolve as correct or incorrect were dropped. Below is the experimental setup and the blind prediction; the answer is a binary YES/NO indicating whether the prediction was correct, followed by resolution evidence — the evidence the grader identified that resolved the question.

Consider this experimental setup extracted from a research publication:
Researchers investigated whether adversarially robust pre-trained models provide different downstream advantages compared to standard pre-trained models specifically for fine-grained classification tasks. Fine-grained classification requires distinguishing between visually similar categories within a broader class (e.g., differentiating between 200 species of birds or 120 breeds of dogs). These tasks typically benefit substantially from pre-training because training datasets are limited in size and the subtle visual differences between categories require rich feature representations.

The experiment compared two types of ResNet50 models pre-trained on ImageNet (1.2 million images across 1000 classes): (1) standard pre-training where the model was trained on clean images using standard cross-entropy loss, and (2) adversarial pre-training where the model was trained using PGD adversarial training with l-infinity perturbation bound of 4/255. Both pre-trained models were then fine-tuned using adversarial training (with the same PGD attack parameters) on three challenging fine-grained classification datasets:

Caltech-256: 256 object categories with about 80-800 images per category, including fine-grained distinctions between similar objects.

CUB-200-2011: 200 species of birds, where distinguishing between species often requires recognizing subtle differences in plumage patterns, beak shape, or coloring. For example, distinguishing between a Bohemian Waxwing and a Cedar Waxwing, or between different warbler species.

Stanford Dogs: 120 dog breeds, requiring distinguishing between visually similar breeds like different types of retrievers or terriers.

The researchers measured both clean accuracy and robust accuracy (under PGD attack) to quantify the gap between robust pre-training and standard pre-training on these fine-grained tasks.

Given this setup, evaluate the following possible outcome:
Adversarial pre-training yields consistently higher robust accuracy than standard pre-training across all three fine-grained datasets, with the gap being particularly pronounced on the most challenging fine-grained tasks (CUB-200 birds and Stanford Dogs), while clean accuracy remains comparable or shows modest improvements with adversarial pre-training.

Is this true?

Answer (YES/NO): NO